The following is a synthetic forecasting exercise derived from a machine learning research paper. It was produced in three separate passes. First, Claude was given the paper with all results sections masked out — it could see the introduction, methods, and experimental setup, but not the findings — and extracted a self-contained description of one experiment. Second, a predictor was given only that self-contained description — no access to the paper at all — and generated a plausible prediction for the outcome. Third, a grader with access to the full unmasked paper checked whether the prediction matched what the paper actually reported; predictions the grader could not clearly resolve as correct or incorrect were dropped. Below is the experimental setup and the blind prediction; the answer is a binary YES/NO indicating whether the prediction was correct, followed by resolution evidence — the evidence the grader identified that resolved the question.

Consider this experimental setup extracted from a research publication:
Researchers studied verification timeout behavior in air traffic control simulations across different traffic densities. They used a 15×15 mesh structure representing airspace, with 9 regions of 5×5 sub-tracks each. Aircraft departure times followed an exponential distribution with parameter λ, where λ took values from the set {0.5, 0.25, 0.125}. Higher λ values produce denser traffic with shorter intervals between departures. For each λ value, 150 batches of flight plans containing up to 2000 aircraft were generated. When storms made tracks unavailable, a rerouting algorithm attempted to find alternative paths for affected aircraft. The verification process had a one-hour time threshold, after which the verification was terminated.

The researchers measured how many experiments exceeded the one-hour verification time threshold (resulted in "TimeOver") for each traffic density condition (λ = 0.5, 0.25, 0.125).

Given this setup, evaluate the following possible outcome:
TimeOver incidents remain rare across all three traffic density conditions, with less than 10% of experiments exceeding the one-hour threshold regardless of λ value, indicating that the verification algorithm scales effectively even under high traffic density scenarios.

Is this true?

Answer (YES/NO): YES